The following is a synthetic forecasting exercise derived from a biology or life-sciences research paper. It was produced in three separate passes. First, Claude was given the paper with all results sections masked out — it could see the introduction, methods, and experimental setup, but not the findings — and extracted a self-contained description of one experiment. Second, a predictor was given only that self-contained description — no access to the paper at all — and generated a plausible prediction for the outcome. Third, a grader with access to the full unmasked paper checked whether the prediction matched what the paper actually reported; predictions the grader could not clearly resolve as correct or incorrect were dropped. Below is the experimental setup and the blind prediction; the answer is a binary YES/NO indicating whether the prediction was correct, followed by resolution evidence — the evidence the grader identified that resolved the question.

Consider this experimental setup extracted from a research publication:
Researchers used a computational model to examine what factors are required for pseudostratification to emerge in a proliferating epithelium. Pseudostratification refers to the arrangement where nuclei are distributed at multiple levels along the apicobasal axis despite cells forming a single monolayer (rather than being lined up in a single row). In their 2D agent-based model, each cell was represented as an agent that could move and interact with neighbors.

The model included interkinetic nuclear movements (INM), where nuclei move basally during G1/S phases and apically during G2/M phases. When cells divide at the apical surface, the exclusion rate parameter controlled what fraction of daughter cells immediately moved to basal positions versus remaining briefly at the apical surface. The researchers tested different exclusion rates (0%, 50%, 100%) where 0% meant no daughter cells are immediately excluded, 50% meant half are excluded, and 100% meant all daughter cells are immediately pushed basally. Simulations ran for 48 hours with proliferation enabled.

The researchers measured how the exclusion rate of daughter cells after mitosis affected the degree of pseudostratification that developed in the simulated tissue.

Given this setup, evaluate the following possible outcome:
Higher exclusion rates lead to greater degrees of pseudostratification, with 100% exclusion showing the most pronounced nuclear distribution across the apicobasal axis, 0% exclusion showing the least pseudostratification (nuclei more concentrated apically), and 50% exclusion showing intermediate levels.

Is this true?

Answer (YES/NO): NO